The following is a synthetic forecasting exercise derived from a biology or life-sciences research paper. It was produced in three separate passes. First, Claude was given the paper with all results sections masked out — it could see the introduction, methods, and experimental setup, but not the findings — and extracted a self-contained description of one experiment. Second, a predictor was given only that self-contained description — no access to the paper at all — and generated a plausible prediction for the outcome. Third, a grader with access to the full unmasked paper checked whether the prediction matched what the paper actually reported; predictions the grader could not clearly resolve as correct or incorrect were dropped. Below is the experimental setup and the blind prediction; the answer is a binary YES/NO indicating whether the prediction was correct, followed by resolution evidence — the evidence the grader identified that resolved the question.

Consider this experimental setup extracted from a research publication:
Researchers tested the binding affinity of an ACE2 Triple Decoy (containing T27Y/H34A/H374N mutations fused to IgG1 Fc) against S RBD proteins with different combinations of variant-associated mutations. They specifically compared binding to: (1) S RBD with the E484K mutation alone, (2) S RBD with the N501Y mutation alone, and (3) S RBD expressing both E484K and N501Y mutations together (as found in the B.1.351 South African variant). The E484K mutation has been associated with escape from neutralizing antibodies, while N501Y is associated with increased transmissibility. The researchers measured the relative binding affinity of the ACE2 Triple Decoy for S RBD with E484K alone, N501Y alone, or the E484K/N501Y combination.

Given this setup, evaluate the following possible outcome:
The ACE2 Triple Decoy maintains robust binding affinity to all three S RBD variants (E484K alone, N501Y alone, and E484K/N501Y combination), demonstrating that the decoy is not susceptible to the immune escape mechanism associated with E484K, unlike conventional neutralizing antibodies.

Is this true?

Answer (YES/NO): YES